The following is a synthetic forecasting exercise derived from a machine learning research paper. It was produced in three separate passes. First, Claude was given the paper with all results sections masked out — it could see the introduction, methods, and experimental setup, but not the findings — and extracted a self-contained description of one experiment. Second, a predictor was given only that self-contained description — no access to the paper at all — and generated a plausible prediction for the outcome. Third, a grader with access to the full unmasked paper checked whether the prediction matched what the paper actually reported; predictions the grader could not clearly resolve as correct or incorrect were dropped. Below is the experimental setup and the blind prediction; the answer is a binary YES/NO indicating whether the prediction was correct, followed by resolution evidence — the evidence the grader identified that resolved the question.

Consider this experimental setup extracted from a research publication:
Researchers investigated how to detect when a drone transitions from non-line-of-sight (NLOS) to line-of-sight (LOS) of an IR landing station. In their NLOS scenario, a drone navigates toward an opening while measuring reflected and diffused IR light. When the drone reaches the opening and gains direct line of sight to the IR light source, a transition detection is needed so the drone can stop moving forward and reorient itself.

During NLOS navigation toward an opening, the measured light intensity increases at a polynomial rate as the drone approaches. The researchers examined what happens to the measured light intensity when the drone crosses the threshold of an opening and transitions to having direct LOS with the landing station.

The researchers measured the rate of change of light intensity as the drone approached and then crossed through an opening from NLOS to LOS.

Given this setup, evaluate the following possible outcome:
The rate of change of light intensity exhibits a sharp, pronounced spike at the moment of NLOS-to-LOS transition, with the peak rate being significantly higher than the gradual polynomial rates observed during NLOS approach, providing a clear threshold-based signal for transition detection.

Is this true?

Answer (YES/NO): YES